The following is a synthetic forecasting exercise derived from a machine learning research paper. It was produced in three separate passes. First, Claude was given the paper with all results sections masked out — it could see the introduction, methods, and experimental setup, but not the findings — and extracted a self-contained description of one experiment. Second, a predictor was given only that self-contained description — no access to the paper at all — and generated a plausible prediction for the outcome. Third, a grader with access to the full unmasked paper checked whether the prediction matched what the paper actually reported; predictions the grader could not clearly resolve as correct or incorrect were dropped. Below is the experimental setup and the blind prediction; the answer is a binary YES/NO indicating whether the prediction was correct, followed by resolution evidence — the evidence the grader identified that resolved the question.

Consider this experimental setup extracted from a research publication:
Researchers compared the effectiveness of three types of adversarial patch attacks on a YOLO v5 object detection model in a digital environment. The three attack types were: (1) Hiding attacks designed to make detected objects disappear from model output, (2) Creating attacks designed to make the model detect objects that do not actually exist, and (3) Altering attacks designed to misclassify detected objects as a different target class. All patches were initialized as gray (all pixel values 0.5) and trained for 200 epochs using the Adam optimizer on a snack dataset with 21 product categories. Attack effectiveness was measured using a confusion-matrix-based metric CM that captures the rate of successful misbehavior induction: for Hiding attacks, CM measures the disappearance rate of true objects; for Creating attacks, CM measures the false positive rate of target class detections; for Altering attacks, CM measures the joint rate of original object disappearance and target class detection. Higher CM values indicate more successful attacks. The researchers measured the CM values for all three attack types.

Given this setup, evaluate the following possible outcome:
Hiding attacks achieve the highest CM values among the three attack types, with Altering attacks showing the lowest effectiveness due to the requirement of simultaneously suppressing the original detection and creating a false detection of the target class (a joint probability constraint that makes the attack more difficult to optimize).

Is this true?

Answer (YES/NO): YES